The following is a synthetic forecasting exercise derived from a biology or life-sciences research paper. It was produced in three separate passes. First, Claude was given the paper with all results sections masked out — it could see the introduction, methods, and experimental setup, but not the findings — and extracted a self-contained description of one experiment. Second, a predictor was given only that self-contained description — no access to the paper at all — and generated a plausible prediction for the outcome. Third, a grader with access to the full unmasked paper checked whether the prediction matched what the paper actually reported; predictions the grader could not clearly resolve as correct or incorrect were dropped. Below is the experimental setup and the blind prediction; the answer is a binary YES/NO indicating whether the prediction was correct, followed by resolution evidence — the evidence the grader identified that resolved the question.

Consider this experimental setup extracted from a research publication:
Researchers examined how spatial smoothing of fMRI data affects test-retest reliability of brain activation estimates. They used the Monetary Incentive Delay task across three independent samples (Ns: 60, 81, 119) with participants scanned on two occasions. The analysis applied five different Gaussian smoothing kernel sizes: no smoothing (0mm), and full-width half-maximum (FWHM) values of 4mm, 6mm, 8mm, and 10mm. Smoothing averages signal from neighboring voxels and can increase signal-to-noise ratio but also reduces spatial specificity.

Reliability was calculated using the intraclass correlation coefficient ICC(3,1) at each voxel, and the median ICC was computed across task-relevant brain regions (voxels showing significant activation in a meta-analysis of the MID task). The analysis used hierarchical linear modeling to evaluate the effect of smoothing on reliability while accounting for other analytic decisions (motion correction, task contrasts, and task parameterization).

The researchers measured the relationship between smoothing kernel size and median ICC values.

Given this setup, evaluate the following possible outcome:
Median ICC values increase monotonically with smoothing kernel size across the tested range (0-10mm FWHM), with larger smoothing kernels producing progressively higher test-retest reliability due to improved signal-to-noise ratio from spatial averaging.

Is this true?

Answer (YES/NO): YES